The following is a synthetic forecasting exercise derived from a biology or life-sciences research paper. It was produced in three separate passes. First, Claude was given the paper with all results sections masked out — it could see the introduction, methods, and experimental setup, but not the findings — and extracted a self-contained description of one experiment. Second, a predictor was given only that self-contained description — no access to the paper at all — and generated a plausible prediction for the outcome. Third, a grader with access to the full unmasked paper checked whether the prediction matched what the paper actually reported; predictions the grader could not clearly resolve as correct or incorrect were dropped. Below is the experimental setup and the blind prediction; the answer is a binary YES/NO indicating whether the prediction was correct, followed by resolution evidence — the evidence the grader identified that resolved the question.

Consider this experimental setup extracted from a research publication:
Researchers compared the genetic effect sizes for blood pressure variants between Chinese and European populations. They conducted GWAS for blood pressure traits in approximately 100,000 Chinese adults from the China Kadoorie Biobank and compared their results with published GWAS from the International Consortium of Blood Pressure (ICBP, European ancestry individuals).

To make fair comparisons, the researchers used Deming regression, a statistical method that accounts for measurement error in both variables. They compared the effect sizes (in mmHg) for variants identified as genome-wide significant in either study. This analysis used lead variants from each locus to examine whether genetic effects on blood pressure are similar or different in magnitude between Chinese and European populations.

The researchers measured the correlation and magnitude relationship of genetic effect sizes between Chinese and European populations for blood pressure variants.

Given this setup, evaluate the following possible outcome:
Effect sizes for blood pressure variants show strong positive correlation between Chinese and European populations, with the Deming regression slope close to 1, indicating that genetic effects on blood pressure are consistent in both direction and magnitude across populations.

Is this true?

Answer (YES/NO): NO